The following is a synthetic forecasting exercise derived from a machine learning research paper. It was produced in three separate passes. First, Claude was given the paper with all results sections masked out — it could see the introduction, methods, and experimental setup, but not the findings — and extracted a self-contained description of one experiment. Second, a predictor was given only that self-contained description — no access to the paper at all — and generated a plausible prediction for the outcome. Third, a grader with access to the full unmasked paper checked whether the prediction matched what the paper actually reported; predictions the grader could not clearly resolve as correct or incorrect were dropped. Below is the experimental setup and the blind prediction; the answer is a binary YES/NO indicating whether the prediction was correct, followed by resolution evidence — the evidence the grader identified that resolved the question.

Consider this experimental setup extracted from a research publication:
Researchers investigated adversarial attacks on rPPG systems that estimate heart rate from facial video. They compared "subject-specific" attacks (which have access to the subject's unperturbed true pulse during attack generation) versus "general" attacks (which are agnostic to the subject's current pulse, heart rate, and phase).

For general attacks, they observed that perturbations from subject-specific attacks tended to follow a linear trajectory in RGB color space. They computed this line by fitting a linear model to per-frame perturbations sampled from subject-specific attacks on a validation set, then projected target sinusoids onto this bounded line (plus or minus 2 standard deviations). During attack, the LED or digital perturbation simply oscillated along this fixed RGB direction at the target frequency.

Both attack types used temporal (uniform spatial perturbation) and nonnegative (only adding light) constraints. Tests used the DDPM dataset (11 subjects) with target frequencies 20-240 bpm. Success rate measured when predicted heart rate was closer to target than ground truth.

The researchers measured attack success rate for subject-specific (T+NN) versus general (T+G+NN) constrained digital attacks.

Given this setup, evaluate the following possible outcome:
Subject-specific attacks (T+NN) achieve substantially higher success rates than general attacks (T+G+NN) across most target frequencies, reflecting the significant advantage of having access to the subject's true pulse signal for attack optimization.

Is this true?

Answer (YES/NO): NO